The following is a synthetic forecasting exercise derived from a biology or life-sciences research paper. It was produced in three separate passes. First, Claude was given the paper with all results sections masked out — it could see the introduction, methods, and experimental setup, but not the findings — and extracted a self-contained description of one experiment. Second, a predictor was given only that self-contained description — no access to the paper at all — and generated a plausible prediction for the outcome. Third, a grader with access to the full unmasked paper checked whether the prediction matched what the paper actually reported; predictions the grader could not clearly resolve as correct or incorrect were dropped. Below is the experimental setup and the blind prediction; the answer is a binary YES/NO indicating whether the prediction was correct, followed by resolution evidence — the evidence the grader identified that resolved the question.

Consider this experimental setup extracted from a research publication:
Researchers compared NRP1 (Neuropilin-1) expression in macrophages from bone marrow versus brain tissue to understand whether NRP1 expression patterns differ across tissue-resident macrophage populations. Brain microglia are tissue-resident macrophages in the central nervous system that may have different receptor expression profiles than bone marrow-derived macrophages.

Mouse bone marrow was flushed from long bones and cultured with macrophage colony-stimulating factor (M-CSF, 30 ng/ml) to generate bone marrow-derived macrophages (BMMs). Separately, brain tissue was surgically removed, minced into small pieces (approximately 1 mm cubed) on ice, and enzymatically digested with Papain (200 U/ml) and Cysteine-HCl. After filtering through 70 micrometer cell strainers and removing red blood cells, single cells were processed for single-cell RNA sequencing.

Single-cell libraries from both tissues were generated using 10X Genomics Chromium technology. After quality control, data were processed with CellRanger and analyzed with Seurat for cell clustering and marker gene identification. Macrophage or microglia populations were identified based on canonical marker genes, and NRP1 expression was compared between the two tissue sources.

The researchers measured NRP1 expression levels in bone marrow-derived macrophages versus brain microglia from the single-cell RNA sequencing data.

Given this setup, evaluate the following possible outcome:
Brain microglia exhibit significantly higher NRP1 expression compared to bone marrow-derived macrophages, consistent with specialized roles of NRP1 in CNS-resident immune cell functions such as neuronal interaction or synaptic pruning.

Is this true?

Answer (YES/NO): NO